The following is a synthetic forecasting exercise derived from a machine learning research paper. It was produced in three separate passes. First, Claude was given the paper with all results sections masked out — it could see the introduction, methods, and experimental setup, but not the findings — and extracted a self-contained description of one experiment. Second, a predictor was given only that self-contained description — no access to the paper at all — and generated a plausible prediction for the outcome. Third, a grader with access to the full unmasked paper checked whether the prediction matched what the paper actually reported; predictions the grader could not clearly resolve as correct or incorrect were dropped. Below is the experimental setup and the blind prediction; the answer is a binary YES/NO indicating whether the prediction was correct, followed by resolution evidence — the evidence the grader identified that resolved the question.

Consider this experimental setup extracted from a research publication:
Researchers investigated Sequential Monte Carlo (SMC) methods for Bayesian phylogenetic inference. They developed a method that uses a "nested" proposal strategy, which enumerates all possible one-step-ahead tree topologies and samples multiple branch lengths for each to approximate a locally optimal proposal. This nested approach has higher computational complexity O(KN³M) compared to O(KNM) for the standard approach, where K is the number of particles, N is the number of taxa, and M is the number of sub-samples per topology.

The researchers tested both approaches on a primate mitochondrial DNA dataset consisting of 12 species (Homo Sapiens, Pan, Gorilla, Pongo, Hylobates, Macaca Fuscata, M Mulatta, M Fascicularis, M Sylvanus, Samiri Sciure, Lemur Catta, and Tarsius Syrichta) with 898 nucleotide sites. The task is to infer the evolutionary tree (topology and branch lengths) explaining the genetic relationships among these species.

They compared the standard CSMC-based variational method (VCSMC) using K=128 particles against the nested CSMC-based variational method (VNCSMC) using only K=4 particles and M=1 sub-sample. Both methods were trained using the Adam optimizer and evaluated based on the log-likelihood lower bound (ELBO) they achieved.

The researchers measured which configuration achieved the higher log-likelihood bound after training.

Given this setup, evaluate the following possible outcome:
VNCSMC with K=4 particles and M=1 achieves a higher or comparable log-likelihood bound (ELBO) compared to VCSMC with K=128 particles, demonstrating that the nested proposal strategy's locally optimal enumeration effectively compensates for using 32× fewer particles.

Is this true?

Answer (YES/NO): YES